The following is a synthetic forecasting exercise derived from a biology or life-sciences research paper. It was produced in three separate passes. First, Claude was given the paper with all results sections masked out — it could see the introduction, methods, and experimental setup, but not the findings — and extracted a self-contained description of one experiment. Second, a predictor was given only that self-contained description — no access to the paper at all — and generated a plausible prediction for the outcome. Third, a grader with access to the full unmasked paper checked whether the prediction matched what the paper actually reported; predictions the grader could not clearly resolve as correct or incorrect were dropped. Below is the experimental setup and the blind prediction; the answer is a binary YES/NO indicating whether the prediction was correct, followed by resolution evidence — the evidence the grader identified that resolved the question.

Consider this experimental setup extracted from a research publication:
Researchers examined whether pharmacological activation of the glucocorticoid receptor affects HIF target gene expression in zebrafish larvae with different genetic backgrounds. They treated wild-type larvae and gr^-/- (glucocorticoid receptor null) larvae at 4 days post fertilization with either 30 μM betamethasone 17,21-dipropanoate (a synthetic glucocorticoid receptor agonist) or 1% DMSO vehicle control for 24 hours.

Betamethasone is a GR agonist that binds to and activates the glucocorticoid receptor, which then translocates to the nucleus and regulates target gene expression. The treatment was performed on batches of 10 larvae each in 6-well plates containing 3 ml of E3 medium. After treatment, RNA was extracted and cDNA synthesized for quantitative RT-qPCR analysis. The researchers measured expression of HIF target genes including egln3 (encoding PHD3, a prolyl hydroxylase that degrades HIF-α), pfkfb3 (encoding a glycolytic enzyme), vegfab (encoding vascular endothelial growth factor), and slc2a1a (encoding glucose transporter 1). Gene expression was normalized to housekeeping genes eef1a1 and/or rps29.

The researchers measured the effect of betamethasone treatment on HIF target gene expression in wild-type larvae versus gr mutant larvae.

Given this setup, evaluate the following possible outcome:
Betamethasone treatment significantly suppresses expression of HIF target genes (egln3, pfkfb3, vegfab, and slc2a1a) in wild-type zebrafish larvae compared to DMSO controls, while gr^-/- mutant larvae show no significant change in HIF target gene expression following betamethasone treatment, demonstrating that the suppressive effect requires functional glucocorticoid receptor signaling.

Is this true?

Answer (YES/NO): NO